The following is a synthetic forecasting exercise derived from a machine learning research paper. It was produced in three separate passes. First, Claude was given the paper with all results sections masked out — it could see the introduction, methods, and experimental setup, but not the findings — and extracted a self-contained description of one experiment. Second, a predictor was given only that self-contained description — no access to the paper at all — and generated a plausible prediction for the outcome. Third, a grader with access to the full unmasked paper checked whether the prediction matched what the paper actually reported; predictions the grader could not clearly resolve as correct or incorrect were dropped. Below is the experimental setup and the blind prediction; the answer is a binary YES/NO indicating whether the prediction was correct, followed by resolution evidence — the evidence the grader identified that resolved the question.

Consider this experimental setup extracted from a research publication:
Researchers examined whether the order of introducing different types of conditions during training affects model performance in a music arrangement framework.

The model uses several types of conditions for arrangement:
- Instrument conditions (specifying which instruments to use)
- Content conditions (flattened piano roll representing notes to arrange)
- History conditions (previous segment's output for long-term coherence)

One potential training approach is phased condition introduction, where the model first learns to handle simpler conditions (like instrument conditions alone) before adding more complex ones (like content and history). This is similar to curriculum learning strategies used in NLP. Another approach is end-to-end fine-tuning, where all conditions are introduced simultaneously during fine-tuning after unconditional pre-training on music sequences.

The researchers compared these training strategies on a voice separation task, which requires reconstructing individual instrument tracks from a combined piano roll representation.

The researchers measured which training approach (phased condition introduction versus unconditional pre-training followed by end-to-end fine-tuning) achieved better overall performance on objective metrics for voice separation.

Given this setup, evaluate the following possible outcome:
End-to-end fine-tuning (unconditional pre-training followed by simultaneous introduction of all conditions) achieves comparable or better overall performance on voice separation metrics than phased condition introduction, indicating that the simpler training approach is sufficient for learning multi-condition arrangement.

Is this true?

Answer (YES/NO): YES